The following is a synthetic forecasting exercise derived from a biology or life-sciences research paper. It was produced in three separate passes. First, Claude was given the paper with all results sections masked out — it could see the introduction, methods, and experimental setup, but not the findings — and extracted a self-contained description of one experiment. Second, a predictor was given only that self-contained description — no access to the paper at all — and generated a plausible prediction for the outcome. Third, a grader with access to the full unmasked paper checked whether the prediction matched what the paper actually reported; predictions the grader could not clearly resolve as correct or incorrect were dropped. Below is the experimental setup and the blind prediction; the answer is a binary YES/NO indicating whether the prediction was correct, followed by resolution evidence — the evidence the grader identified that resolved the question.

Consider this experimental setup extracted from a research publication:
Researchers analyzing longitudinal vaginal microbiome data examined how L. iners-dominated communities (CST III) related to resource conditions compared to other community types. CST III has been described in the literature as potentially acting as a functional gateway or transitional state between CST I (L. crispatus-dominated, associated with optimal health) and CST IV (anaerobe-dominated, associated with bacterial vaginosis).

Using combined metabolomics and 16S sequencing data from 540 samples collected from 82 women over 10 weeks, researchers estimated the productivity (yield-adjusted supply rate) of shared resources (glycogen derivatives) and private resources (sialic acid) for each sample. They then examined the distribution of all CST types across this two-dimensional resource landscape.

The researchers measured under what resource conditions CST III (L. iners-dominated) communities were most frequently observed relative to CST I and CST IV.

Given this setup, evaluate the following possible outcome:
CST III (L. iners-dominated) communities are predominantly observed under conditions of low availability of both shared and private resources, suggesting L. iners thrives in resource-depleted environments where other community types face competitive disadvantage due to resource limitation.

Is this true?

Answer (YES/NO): NO